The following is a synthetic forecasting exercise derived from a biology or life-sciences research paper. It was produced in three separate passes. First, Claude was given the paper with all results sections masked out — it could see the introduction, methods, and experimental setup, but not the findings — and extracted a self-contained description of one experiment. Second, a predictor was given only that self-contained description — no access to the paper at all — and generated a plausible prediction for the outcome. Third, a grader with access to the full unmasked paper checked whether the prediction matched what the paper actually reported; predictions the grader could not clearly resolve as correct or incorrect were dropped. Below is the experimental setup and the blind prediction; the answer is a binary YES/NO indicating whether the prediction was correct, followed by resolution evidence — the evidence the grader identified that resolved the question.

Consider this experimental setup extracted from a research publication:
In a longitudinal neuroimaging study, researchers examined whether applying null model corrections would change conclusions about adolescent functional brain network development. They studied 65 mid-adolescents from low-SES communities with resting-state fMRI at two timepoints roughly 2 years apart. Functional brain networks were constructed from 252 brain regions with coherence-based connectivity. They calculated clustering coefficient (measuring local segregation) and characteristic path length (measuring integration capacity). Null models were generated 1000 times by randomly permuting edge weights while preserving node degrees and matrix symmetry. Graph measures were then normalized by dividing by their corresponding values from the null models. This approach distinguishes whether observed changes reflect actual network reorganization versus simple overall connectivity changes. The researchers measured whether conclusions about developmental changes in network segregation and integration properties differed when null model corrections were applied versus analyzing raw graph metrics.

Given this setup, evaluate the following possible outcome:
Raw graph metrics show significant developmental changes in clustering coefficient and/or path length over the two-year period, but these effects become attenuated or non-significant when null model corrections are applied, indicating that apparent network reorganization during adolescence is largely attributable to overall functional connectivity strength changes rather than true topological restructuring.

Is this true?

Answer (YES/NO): NO